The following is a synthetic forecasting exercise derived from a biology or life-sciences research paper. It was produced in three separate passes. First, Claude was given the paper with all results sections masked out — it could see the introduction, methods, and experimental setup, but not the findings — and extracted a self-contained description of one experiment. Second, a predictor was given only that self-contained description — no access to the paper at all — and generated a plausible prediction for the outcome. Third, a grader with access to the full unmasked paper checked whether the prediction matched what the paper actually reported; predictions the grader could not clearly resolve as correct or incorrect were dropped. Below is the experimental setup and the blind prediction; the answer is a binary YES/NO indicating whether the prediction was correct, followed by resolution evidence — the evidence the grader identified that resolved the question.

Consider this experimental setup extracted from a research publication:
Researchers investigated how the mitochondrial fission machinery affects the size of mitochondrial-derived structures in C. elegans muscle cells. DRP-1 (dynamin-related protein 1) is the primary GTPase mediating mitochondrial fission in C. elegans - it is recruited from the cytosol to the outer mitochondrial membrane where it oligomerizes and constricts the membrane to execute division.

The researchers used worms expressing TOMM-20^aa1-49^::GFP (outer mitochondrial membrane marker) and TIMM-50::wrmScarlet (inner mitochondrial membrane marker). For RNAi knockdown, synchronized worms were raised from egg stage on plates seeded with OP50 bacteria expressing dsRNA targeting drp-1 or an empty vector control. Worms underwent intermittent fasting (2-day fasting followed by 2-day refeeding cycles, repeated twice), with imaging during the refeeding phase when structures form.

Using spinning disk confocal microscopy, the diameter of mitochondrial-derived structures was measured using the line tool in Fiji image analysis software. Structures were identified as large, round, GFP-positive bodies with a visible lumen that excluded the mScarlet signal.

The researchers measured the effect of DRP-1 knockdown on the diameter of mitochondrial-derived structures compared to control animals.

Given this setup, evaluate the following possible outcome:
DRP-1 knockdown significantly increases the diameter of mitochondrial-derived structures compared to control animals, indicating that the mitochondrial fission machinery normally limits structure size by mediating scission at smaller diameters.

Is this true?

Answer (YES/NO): YES